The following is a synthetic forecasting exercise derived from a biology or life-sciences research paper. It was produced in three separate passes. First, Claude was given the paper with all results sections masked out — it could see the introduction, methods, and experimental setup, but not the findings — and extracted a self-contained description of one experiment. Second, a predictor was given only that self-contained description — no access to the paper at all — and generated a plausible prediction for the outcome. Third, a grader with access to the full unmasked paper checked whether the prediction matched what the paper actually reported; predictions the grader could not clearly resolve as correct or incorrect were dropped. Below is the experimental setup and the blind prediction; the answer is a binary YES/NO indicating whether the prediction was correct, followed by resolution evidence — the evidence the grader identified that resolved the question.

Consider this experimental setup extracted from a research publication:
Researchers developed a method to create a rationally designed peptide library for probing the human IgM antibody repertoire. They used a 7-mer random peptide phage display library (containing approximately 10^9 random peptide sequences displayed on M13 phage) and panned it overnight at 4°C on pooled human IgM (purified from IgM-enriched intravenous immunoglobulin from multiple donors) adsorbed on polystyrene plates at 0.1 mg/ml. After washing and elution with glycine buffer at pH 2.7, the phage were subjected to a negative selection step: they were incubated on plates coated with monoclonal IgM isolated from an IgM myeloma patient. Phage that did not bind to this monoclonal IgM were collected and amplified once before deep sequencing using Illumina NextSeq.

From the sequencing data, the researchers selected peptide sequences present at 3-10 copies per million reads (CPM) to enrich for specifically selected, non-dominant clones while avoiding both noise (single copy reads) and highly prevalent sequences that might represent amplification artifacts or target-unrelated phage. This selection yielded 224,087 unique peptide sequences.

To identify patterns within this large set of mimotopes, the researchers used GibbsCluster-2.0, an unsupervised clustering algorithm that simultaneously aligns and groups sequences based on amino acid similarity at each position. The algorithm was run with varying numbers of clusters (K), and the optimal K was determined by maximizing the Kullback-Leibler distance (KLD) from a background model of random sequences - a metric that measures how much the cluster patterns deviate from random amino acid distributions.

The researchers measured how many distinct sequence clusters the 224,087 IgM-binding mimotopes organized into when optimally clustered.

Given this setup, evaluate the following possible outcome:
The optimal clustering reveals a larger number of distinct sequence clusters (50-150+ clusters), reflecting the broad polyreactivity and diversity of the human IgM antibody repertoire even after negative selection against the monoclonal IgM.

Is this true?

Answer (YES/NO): NO